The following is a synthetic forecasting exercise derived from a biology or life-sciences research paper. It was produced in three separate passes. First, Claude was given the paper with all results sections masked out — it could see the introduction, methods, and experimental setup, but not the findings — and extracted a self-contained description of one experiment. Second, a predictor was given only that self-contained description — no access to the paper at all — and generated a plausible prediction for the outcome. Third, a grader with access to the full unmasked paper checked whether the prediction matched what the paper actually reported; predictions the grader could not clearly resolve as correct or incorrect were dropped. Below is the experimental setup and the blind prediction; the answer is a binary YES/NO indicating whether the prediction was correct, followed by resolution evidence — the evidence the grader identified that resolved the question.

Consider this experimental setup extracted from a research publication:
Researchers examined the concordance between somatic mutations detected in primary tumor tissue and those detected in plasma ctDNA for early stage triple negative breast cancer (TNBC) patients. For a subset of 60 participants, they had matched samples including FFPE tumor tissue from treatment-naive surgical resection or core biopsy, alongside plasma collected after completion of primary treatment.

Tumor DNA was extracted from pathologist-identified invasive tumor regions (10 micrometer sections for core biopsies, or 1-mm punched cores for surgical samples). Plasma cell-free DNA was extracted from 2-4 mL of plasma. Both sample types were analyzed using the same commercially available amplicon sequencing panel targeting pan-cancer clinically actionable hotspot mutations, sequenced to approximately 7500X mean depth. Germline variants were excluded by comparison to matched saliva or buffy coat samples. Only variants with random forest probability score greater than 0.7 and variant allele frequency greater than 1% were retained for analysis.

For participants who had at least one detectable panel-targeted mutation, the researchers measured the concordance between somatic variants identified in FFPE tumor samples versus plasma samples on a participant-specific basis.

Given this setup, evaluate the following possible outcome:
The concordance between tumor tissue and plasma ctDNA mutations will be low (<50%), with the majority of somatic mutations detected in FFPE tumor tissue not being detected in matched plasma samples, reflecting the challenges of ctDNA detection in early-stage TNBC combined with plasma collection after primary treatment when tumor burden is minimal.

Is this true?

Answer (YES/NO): YES